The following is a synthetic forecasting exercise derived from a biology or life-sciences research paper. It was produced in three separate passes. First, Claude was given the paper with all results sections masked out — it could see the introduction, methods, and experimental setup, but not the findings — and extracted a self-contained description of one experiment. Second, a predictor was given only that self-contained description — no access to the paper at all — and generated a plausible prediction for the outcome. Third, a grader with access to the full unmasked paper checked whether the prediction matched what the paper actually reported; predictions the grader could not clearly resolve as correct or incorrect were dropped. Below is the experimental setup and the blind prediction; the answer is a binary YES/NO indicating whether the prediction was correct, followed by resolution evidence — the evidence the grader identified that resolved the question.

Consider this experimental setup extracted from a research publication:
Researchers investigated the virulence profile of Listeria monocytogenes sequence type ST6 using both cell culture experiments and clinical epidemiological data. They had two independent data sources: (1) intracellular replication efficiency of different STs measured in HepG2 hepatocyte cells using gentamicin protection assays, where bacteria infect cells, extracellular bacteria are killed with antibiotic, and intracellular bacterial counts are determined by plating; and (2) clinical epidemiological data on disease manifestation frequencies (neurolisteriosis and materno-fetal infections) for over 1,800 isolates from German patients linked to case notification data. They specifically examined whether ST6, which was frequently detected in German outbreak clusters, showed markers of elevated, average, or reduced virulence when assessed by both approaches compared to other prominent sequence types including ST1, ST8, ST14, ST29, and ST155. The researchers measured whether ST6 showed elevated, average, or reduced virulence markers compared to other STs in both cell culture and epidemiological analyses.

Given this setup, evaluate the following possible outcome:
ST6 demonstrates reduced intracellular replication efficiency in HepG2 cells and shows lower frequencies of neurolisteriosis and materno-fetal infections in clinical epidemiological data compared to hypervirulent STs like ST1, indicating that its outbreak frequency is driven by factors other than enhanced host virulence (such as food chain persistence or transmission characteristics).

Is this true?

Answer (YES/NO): NO